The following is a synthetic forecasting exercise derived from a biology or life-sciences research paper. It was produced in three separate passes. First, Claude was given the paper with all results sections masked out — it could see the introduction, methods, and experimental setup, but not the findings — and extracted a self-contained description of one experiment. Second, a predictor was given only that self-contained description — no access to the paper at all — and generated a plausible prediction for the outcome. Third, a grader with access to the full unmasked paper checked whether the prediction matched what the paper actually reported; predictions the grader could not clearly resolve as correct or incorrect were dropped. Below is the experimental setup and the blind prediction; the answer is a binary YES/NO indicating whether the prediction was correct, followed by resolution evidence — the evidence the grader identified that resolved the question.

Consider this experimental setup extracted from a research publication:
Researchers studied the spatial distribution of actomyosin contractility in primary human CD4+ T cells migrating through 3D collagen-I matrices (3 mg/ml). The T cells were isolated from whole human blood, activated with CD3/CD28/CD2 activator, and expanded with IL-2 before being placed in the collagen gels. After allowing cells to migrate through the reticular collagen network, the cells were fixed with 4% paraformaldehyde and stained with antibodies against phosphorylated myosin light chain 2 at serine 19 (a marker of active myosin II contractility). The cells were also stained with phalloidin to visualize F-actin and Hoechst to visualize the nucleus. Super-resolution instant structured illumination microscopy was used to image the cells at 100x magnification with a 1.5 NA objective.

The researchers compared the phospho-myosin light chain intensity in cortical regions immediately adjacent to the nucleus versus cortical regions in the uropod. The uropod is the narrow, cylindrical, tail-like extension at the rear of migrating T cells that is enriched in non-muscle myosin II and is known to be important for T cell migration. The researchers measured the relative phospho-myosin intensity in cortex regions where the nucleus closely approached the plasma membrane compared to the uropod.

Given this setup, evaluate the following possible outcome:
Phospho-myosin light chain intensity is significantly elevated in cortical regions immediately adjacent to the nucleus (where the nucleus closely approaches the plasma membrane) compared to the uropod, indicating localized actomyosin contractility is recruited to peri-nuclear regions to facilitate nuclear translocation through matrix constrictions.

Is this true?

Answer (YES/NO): NO